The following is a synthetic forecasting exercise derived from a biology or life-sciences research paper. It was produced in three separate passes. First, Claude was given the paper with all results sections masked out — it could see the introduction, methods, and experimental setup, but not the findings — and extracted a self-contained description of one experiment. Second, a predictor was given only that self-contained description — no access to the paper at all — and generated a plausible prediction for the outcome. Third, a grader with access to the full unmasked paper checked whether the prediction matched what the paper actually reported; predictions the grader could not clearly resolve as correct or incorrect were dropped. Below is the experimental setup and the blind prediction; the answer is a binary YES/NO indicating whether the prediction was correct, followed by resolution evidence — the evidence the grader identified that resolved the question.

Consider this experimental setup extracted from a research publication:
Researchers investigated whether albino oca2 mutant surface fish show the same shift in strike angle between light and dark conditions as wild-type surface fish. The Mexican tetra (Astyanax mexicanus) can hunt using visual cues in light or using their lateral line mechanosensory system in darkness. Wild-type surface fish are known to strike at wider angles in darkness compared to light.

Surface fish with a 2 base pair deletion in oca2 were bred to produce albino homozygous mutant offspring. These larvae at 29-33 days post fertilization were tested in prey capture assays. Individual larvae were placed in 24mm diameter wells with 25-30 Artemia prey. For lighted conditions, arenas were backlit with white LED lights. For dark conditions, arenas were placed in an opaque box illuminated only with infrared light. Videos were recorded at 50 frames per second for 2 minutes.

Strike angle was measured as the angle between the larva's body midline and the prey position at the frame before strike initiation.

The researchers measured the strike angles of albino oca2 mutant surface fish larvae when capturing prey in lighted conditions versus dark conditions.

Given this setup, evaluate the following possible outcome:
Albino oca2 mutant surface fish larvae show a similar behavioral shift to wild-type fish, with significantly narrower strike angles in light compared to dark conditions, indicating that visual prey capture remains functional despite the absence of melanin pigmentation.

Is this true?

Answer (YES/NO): NO